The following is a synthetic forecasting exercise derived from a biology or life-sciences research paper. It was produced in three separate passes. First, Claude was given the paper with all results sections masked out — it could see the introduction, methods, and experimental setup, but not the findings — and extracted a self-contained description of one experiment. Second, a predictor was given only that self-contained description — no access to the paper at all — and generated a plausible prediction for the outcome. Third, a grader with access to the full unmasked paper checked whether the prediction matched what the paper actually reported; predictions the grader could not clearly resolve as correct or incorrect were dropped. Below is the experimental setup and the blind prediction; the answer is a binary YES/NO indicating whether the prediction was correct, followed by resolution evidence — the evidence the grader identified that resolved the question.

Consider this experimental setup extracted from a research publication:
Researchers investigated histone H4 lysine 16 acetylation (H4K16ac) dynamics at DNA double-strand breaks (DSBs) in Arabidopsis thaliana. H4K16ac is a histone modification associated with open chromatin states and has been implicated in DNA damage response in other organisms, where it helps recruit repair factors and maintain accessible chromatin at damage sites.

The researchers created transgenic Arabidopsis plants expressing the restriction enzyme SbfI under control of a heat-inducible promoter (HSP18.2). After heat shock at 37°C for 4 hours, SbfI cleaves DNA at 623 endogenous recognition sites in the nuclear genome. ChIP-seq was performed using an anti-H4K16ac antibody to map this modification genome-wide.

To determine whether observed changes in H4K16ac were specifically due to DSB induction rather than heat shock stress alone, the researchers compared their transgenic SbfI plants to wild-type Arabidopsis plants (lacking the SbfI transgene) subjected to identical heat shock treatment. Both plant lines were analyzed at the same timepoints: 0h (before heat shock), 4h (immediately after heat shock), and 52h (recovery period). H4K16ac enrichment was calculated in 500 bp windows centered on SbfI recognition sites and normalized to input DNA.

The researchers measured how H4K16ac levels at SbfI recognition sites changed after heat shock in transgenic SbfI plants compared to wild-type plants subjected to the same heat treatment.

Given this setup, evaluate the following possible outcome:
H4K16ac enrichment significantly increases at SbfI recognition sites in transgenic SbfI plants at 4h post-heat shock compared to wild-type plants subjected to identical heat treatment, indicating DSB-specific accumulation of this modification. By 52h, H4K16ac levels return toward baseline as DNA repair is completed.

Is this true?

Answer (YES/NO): YES